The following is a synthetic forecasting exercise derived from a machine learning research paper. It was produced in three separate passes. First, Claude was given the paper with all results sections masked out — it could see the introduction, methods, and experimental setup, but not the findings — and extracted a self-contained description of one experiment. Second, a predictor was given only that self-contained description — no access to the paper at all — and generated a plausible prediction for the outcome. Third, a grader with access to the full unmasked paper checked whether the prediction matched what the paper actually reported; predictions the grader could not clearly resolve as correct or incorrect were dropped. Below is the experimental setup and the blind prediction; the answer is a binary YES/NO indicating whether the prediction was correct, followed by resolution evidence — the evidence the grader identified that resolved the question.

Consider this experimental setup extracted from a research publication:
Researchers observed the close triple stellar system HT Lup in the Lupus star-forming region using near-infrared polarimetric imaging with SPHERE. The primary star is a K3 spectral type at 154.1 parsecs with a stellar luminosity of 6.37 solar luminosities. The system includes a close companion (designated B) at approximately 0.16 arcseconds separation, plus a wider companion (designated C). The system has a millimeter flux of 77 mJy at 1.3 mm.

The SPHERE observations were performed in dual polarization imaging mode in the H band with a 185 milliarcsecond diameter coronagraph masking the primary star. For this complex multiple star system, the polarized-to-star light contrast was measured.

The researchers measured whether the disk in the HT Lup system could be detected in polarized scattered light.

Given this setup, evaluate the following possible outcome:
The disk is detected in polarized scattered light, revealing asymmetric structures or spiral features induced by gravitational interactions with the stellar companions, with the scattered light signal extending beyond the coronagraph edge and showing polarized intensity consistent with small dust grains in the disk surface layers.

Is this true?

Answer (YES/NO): NO